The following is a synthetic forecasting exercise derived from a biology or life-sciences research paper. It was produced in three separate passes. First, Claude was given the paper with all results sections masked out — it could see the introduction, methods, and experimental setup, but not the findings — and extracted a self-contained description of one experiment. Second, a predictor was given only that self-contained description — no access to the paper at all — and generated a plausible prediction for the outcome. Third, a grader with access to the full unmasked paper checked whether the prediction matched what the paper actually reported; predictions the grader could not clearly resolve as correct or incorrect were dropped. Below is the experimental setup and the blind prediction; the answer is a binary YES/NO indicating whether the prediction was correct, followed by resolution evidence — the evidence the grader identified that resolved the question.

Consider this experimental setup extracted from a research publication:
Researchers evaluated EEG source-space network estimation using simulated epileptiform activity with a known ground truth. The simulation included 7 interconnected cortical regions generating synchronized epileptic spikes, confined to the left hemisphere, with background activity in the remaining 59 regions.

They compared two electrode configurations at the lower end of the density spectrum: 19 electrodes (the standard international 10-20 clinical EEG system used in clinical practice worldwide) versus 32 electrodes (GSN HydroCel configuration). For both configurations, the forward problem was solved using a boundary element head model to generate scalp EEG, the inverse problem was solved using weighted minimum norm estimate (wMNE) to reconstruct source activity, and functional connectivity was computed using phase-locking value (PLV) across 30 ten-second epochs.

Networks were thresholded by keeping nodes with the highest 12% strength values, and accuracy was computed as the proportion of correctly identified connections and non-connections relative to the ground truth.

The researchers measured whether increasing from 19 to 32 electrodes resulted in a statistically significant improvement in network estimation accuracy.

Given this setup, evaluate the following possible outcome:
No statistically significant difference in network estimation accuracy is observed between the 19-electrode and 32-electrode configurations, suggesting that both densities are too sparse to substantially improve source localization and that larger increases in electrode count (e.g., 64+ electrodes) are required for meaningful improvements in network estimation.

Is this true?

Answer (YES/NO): NO